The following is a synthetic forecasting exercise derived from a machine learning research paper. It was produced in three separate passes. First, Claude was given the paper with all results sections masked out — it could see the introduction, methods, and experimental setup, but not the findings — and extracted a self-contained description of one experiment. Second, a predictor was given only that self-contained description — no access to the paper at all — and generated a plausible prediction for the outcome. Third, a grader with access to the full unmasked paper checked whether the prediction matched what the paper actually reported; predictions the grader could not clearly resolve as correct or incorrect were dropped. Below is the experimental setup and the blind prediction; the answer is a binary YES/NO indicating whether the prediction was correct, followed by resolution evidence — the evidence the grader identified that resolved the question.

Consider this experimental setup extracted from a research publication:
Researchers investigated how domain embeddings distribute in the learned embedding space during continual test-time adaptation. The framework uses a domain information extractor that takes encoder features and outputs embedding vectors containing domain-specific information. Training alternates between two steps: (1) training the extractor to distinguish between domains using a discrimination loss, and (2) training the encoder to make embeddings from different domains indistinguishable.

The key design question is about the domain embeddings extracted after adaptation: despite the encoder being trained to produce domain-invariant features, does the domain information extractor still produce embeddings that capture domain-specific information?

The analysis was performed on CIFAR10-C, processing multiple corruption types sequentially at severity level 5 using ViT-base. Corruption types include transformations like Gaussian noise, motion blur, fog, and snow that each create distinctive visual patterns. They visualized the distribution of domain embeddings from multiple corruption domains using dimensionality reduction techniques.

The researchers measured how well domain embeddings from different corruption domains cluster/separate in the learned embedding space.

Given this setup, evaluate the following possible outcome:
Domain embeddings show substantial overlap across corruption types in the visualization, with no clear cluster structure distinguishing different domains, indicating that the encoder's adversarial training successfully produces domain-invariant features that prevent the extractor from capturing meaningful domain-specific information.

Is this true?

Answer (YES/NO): NO